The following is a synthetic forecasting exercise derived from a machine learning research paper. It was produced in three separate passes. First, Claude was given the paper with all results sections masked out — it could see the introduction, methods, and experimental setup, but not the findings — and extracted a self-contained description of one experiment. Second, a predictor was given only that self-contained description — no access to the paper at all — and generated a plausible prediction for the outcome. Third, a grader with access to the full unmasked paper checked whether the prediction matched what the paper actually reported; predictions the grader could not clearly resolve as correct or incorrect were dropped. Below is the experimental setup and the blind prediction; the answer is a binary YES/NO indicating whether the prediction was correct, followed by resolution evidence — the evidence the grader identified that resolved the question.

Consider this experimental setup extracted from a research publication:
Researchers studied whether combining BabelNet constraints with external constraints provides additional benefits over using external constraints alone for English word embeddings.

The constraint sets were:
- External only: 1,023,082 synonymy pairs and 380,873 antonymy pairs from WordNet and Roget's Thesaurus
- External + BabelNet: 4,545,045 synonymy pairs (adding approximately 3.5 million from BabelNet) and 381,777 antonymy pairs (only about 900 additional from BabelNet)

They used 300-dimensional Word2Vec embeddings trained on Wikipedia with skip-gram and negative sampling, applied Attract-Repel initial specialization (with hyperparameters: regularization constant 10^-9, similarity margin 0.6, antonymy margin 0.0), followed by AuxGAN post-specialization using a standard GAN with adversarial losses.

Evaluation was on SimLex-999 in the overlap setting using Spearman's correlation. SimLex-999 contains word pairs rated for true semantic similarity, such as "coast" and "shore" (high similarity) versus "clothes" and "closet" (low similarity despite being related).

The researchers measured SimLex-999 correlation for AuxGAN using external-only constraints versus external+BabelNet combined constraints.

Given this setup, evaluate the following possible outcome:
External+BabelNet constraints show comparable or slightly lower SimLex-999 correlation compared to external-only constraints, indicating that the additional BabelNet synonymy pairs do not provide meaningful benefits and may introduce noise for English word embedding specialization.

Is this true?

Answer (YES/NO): YES